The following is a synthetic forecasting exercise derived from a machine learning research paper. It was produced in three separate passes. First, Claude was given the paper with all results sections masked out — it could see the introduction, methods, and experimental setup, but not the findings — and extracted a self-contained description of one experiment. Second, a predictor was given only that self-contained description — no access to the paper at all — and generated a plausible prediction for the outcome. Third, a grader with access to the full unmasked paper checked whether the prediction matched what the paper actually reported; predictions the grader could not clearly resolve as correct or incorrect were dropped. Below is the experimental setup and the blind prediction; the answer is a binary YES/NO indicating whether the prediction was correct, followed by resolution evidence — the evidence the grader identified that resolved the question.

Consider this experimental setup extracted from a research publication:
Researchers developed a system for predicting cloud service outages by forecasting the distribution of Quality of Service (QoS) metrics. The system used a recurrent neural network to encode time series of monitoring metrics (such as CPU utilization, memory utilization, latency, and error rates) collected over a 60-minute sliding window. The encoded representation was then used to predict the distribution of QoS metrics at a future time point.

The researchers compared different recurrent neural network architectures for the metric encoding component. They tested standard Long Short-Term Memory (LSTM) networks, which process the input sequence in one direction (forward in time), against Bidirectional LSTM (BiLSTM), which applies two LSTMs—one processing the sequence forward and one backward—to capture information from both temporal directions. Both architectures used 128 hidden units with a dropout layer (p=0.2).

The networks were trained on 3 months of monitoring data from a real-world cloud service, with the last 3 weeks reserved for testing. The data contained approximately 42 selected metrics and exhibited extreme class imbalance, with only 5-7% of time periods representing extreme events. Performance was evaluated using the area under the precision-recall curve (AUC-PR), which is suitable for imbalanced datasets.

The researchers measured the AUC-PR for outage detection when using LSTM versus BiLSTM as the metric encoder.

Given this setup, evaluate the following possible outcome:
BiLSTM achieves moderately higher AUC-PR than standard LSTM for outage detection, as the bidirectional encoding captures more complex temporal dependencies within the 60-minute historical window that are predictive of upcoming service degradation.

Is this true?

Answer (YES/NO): YES